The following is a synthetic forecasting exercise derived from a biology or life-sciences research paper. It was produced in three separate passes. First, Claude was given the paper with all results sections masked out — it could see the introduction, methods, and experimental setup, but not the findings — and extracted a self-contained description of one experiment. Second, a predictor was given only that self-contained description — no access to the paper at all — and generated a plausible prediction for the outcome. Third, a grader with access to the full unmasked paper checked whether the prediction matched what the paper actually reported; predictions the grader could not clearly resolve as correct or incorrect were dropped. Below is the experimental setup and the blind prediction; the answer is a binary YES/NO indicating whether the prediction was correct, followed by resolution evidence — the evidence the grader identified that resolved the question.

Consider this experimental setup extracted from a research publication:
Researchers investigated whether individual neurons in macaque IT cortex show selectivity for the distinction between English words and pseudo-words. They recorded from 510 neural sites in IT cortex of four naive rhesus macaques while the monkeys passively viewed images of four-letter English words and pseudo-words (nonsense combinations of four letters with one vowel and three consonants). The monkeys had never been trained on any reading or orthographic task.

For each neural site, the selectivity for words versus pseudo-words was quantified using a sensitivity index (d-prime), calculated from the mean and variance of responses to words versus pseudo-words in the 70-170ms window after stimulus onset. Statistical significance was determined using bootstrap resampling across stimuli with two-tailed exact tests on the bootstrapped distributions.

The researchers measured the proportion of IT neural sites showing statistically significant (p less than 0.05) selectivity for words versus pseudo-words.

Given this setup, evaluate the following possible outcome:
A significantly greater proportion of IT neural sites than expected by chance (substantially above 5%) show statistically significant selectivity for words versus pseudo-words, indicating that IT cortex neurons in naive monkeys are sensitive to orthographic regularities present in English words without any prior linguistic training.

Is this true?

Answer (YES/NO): YES